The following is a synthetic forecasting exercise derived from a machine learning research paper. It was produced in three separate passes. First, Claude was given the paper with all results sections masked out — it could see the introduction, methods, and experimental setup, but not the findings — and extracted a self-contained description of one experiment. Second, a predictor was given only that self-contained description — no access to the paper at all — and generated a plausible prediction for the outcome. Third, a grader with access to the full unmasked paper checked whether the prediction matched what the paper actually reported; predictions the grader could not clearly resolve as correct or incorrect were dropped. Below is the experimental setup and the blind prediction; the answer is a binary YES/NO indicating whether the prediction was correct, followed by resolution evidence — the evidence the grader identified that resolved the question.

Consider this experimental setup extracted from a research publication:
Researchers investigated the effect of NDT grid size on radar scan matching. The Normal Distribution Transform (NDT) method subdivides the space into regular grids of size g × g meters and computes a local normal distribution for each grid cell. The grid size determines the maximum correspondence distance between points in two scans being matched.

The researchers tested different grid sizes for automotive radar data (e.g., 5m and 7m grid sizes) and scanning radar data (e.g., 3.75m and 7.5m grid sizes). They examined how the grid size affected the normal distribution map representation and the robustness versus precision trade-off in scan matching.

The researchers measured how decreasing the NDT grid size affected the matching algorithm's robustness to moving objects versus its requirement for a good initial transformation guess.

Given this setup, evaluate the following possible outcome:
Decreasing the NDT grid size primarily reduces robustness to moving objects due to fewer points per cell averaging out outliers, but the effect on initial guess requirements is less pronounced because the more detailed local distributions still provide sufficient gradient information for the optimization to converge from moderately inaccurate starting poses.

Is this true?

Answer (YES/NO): NO